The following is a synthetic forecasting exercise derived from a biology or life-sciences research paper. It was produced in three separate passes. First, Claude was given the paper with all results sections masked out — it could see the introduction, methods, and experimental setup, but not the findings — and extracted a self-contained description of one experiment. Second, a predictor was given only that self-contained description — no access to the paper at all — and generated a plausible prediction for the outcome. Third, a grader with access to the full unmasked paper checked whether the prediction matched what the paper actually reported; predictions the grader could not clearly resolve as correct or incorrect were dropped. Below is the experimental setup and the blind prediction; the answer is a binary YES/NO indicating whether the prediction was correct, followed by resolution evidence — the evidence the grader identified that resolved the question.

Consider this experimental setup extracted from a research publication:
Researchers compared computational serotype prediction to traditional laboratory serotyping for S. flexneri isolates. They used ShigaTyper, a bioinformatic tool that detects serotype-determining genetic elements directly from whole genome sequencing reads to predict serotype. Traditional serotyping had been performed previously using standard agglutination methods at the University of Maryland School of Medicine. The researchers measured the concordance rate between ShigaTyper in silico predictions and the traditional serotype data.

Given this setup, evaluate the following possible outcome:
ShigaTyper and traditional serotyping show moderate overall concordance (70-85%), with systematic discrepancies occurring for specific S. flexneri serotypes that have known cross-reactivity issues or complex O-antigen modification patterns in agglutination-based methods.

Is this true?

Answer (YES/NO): YES